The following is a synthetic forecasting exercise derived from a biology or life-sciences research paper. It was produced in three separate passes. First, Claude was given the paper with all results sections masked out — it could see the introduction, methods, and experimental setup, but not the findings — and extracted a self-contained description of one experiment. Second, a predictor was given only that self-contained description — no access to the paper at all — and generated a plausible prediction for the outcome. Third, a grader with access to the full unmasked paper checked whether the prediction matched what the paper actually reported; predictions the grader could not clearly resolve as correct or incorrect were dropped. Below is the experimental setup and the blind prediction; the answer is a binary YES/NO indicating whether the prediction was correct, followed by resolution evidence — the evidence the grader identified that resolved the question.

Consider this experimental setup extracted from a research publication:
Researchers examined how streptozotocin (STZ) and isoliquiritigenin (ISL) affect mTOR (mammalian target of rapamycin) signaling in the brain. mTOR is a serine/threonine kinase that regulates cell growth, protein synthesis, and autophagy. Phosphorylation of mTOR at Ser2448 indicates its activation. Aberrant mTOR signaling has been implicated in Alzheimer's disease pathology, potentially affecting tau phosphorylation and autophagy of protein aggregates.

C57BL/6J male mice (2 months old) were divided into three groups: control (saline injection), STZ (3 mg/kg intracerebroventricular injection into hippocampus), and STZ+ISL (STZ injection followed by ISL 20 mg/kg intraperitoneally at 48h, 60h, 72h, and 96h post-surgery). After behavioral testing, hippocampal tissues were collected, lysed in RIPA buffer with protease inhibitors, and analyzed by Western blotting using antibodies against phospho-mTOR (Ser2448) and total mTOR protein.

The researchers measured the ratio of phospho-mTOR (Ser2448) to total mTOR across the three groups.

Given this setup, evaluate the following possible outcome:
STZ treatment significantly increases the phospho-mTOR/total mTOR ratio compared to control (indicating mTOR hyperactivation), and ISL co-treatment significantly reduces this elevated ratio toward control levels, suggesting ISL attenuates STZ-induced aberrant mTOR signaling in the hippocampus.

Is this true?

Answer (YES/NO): YES